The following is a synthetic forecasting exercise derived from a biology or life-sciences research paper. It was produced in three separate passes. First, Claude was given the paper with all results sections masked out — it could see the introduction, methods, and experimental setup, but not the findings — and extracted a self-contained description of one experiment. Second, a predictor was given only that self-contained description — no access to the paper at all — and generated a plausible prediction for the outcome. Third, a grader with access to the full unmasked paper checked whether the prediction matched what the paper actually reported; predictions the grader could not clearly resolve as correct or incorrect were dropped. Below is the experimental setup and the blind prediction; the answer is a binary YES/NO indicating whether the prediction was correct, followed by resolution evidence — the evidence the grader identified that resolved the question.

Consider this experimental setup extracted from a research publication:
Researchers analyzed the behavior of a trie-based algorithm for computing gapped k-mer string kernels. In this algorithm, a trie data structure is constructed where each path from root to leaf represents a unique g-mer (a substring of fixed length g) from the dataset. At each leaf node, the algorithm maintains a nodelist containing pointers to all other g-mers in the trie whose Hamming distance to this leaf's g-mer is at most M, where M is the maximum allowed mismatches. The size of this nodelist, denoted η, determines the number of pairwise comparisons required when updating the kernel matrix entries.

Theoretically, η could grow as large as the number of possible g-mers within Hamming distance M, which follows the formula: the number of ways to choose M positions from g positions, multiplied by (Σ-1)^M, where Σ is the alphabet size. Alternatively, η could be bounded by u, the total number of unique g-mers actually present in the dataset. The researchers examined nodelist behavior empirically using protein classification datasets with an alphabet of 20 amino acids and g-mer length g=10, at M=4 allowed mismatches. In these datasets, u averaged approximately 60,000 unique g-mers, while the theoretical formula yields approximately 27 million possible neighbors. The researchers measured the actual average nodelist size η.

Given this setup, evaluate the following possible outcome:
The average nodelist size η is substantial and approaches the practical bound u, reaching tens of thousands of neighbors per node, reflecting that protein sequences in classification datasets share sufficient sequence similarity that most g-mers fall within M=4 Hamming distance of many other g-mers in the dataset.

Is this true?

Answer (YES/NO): YES